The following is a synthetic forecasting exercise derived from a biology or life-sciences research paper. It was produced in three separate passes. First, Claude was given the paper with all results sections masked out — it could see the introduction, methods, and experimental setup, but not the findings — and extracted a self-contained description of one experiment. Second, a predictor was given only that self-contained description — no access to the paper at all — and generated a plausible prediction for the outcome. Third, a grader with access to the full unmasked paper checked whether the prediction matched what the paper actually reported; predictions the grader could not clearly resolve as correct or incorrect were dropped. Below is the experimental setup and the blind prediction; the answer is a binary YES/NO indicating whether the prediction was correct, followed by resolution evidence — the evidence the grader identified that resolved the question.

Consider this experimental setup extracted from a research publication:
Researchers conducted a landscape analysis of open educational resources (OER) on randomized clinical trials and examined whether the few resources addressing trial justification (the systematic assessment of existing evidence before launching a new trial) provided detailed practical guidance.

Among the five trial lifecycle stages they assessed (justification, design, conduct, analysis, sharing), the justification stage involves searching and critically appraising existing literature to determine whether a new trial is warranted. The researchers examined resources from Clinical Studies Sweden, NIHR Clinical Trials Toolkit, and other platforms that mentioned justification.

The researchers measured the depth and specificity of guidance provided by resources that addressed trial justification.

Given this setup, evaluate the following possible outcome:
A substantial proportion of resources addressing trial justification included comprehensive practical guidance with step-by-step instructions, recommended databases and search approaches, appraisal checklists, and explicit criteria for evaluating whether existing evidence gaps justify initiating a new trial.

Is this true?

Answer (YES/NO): NO